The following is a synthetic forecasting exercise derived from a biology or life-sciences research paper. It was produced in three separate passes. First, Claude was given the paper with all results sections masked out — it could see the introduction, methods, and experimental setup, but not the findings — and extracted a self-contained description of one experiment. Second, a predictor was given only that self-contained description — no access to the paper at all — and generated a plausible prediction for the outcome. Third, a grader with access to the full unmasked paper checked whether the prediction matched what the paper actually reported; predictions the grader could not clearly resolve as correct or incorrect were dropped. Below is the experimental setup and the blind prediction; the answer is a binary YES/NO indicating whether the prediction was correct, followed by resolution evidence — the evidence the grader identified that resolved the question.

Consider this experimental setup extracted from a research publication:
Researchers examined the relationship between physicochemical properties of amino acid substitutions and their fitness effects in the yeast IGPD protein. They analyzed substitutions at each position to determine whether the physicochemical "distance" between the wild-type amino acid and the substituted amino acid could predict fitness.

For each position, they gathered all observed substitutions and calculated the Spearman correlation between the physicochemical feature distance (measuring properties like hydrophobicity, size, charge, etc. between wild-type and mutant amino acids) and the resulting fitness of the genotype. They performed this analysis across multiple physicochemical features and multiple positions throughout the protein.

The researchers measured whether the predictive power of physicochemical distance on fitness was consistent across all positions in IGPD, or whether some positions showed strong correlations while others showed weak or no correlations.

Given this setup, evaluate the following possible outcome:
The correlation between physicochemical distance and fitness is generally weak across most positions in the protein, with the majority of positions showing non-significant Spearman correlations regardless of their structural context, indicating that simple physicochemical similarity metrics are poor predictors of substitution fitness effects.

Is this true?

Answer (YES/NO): NO